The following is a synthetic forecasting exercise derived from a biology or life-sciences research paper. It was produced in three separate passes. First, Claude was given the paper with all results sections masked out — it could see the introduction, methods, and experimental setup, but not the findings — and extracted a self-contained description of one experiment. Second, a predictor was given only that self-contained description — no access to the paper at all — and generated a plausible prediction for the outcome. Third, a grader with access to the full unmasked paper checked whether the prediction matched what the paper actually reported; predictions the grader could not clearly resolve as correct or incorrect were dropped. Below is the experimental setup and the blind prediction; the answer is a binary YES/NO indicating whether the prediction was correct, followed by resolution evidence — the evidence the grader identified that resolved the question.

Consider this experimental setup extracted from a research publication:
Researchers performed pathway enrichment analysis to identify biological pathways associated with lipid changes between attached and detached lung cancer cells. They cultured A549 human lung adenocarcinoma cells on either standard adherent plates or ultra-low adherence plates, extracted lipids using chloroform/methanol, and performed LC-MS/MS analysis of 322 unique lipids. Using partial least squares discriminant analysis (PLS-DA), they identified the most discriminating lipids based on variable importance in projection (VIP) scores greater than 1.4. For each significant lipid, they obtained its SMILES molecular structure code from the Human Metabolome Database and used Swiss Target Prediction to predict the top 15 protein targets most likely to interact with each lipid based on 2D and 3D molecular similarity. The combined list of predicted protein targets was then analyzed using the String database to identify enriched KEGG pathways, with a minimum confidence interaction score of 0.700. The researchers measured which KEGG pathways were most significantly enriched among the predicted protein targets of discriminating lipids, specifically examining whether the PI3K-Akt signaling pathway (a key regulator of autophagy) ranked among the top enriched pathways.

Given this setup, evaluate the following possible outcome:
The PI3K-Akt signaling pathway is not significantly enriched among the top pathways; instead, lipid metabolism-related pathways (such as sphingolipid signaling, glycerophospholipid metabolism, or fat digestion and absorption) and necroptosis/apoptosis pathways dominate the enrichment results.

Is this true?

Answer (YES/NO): NO